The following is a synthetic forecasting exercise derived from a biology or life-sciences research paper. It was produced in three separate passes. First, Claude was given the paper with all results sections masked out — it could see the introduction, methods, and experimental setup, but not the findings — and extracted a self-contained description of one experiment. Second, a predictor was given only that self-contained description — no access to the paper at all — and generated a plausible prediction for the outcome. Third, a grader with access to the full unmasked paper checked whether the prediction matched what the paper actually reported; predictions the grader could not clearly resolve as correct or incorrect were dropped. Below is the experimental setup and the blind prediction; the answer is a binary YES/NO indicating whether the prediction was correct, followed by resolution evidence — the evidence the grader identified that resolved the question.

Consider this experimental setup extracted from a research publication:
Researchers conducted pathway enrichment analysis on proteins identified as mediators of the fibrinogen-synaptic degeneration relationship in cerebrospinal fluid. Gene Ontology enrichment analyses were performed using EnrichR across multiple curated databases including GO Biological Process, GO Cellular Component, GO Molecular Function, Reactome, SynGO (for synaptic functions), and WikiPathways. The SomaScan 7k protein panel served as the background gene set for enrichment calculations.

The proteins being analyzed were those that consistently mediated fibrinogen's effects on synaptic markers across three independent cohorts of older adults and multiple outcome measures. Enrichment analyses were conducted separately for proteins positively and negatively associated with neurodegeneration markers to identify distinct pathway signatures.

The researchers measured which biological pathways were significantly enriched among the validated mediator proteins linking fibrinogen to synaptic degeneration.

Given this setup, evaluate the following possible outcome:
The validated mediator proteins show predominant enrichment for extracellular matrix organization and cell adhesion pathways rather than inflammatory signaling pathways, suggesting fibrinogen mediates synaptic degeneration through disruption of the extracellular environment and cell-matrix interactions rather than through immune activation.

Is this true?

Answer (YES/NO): NO